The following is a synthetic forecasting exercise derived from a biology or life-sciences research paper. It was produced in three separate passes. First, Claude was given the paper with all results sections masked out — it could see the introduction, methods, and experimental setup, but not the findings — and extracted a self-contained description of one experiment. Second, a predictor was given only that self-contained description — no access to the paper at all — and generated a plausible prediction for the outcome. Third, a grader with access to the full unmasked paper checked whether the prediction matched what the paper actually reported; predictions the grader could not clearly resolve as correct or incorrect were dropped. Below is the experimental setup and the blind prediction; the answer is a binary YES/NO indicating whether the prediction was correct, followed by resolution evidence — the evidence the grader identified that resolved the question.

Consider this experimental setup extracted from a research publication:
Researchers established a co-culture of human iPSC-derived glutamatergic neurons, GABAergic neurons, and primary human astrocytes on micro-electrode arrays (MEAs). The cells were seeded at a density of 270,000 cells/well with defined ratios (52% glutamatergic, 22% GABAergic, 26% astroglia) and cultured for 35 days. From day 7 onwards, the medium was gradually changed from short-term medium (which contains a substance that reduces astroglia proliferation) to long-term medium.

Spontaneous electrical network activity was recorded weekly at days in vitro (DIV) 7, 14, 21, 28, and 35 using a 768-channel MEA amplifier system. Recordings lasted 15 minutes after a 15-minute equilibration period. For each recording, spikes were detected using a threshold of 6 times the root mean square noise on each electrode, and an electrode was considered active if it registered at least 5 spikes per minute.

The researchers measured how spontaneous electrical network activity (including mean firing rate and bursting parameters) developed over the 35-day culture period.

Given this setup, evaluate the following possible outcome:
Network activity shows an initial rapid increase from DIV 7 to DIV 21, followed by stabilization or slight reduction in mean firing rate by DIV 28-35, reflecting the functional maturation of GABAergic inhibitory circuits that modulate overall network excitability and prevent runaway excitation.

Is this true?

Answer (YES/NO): NO